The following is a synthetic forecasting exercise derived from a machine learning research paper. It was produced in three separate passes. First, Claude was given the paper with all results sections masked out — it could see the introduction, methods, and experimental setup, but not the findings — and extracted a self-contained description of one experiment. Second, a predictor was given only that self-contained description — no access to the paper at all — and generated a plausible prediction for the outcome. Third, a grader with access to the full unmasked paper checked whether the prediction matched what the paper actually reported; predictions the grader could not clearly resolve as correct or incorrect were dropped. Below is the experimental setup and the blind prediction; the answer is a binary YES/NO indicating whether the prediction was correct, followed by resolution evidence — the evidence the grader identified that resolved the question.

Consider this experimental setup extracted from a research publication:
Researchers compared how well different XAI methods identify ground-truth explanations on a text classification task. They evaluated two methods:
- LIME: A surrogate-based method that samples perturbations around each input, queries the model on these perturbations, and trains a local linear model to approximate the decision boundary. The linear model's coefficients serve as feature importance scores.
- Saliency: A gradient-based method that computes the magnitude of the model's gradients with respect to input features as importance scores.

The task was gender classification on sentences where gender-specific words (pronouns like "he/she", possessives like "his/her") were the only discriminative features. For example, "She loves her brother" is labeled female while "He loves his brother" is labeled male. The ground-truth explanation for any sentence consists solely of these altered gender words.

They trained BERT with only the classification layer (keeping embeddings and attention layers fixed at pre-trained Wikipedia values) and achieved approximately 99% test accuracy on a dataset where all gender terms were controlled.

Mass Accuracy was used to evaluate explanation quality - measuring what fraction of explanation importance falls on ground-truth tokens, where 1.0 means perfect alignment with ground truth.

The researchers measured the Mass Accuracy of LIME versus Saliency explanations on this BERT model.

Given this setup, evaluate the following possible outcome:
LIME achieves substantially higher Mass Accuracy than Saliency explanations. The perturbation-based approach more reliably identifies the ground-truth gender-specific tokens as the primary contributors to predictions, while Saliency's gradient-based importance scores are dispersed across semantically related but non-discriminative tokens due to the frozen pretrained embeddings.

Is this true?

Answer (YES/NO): YES